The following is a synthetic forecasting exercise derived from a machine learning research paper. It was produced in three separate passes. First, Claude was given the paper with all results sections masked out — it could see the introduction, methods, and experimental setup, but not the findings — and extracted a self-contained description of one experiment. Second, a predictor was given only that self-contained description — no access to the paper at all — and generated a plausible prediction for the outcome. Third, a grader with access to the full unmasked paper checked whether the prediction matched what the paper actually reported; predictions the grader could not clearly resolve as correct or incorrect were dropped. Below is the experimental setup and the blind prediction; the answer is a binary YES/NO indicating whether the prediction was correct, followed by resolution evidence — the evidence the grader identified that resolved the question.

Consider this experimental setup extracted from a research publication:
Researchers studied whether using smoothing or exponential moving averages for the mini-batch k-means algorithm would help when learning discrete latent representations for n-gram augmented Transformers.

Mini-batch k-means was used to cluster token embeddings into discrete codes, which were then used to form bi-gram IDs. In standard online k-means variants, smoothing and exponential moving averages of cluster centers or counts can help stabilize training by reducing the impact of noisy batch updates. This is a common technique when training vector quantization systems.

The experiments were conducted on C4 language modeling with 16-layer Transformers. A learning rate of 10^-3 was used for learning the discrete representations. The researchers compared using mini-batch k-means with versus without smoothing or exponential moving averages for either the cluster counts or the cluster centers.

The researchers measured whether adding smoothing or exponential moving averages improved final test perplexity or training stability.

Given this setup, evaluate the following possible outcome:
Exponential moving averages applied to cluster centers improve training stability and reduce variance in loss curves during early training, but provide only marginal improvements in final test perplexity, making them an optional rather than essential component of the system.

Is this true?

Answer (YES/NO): NO